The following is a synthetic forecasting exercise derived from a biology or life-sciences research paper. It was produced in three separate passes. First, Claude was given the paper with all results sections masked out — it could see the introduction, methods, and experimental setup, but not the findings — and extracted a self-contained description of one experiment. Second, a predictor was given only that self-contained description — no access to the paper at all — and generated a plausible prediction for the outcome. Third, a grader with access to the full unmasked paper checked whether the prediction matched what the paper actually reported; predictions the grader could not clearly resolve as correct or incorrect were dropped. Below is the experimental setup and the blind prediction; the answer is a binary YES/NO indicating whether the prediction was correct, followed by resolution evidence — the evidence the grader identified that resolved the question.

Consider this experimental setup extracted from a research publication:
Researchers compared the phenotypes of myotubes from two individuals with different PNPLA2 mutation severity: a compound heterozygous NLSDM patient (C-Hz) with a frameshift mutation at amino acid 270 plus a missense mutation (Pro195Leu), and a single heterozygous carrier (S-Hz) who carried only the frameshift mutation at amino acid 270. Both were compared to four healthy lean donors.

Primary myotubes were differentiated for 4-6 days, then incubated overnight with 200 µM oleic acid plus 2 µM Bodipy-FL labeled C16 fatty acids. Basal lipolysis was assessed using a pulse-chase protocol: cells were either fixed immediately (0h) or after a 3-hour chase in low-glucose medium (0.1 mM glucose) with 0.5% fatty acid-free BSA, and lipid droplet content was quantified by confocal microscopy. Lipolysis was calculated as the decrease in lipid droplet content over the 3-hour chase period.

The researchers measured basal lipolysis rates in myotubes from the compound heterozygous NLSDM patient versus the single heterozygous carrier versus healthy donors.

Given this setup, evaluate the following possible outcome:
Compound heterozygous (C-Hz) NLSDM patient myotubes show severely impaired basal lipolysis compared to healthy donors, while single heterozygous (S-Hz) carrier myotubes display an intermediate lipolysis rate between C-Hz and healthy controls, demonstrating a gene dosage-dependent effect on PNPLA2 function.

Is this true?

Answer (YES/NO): YES